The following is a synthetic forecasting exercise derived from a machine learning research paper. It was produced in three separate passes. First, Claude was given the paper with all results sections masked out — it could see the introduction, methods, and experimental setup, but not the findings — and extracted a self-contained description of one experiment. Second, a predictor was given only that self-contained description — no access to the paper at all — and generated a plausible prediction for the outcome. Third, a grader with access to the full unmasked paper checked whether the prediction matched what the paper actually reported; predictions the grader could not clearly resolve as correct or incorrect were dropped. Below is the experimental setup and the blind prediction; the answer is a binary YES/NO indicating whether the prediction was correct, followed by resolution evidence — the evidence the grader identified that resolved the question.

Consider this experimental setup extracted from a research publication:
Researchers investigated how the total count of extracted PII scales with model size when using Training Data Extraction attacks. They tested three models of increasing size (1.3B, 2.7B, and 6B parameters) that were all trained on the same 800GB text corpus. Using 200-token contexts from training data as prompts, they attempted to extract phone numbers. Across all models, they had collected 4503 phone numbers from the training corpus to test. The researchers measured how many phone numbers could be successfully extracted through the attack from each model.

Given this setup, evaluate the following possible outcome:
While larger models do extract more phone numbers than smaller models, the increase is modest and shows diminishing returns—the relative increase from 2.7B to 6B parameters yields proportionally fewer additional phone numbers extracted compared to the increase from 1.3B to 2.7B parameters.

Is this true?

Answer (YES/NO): NO